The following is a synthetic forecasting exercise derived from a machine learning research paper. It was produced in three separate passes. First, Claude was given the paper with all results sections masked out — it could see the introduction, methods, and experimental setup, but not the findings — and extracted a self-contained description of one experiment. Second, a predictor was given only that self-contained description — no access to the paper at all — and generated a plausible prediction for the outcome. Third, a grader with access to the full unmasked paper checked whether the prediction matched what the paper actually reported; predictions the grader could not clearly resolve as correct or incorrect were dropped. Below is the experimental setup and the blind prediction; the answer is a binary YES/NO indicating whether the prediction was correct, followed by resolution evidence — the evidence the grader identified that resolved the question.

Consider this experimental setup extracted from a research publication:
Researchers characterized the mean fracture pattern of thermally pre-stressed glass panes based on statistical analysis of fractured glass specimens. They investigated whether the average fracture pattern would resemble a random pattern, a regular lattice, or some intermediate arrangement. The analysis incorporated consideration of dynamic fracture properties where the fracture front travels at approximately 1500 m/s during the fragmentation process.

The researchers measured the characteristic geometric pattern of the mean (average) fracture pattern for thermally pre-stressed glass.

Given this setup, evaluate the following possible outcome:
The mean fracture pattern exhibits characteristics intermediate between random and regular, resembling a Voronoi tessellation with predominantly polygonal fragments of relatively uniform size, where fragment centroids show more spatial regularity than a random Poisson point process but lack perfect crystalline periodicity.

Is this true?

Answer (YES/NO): NO